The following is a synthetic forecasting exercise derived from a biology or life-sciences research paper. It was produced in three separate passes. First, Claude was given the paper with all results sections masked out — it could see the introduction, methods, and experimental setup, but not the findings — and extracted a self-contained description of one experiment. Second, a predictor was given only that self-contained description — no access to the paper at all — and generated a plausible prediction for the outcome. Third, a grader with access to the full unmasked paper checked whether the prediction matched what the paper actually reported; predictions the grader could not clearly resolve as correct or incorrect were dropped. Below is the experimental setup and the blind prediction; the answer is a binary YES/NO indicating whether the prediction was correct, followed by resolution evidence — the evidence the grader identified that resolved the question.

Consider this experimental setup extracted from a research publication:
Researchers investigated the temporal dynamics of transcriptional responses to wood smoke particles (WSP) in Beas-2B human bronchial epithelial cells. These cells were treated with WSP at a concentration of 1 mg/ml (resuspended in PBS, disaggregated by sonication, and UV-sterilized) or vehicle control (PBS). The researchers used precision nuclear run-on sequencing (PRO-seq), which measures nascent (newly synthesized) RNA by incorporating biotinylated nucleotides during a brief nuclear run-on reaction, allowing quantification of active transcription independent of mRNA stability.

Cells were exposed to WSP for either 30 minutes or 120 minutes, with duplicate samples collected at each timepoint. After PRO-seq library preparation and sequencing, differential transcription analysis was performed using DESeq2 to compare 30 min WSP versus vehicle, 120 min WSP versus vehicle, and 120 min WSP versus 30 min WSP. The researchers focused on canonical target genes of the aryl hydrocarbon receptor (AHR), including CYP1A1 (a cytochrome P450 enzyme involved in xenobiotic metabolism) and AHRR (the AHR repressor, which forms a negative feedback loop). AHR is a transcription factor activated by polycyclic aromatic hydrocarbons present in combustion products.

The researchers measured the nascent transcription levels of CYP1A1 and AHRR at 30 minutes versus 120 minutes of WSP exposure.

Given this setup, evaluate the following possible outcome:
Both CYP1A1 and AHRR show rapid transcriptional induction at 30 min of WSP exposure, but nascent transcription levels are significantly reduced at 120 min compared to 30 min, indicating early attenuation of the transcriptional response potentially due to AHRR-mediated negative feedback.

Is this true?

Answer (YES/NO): YES